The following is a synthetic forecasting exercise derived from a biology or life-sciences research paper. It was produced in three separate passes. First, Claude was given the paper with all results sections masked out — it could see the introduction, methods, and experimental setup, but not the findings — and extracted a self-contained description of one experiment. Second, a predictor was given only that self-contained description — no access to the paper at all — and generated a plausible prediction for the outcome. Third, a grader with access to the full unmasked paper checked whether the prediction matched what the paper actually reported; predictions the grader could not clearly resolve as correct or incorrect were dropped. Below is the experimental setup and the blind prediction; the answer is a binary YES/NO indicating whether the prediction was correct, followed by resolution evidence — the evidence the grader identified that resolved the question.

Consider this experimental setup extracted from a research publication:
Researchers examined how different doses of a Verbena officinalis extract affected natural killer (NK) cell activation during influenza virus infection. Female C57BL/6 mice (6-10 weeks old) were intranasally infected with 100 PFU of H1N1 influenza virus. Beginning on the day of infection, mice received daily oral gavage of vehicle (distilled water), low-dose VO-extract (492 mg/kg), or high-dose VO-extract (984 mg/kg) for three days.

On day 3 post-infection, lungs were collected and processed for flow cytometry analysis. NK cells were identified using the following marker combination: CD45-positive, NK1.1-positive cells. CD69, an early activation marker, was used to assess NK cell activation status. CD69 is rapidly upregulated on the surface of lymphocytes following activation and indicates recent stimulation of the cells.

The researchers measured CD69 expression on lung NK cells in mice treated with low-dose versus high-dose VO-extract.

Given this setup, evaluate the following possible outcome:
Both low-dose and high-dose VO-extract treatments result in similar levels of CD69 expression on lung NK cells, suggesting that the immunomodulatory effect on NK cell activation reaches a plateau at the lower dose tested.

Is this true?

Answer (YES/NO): NO